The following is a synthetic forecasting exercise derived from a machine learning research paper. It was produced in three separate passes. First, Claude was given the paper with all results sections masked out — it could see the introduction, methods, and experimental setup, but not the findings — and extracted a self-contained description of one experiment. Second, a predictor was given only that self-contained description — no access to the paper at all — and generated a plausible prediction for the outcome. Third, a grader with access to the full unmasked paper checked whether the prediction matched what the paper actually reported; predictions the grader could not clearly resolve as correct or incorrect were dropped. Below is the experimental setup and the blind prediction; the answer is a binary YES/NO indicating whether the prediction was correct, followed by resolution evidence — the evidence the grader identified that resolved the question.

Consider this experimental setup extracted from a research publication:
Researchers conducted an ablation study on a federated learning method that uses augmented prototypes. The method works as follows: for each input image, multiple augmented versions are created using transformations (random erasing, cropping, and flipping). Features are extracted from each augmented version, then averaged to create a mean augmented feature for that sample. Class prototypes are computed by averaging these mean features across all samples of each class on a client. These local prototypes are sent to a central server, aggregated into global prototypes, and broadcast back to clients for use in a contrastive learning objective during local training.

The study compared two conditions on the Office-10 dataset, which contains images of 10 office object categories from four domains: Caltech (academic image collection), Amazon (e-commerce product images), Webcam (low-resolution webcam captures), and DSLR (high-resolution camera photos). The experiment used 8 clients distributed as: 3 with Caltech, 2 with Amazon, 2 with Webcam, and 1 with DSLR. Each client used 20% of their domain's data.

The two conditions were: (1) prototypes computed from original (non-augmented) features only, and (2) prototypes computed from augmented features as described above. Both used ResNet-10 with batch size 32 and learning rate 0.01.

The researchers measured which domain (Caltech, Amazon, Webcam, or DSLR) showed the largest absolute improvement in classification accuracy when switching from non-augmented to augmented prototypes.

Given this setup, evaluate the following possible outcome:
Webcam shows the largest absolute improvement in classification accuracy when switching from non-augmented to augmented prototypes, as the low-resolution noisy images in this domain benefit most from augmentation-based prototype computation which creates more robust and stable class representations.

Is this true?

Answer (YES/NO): NO